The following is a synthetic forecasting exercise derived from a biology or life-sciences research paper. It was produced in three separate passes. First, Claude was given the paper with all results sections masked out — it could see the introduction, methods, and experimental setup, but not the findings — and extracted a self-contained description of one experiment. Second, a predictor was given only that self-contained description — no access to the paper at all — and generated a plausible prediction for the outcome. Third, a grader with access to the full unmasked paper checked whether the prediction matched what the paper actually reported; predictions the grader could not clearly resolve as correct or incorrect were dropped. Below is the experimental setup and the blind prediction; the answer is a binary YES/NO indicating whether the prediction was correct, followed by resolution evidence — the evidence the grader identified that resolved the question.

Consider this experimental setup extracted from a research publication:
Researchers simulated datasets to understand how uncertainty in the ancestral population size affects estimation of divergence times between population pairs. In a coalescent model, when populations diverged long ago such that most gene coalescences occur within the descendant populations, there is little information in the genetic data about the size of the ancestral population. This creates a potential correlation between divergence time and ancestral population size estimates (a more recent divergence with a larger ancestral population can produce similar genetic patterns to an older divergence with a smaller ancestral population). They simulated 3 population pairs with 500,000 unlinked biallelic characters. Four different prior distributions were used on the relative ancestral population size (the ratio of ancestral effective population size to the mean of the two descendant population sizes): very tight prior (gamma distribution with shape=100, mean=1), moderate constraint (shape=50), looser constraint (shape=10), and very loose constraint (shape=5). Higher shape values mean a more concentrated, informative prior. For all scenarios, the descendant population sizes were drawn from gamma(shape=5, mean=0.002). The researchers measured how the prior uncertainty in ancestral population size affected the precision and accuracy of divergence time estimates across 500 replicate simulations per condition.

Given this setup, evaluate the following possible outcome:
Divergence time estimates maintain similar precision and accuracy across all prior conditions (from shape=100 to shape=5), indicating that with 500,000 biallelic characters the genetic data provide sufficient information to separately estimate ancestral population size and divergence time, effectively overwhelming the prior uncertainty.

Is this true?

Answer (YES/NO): NO